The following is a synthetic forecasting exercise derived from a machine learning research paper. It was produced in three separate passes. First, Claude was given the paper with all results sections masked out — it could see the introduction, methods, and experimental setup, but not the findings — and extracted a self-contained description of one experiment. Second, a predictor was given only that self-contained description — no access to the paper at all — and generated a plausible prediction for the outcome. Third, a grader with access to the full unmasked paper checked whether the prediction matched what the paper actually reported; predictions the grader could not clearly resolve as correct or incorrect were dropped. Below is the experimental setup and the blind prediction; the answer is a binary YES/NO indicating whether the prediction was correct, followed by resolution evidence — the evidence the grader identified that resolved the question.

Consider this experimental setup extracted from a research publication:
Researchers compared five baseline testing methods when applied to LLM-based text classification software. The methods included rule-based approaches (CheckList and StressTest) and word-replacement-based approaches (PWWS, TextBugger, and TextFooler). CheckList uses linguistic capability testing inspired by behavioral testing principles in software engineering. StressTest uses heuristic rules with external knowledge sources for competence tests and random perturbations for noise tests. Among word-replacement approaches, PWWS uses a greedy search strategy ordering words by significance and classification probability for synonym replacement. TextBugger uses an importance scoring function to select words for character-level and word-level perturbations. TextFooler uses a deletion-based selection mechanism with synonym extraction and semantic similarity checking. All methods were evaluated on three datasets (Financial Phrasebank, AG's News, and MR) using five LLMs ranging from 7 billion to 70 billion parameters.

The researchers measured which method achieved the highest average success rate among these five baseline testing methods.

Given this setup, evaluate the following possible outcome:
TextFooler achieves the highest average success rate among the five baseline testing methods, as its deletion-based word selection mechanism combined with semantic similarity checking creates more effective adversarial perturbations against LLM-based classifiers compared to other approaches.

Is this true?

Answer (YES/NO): NO